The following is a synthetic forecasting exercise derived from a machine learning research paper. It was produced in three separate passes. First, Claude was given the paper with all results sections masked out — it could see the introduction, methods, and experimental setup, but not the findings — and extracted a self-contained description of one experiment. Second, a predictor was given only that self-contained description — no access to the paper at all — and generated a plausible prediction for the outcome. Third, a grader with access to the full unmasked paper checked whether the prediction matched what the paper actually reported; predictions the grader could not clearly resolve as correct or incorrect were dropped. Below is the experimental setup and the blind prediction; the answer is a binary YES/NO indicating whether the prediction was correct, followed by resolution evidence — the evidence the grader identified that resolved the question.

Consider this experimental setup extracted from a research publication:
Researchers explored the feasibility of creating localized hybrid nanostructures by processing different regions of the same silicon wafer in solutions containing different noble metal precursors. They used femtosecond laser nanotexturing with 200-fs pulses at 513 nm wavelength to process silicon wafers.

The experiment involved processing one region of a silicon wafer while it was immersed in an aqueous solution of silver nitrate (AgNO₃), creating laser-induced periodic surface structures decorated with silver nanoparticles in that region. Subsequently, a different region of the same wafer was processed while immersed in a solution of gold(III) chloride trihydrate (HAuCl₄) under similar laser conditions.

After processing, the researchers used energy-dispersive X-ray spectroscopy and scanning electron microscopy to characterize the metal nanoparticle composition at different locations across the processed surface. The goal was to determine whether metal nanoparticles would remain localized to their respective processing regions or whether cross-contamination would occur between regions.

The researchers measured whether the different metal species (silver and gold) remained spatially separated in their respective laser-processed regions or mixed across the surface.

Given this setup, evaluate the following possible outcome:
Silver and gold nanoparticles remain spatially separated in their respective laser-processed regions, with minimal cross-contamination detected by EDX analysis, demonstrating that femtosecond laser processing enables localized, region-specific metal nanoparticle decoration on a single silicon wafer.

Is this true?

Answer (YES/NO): YES